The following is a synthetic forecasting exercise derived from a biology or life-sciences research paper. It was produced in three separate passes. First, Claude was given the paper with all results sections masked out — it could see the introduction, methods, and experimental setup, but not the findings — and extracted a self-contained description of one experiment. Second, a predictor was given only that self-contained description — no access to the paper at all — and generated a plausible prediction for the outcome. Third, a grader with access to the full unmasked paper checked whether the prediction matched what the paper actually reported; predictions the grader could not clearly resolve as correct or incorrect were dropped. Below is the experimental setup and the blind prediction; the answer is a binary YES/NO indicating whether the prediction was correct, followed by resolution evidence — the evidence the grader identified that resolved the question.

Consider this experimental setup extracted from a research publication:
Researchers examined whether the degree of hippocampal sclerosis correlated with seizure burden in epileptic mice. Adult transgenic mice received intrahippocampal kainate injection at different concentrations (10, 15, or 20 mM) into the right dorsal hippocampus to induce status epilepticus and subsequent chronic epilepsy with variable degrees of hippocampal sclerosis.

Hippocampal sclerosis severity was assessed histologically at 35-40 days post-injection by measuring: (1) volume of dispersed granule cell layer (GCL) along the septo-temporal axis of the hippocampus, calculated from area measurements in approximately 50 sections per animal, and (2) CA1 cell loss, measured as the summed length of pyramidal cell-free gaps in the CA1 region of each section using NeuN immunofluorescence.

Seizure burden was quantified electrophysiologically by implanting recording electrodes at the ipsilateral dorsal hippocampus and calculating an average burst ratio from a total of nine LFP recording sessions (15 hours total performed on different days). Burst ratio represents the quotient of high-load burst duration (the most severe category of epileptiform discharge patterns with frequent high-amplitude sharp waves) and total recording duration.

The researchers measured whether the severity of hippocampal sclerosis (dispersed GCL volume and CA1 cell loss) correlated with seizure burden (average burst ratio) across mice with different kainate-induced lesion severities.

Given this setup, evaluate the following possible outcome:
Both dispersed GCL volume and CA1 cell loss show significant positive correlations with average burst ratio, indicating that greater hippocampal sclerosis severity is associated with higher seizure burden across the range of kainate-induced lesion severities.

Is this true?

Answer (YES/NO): NO